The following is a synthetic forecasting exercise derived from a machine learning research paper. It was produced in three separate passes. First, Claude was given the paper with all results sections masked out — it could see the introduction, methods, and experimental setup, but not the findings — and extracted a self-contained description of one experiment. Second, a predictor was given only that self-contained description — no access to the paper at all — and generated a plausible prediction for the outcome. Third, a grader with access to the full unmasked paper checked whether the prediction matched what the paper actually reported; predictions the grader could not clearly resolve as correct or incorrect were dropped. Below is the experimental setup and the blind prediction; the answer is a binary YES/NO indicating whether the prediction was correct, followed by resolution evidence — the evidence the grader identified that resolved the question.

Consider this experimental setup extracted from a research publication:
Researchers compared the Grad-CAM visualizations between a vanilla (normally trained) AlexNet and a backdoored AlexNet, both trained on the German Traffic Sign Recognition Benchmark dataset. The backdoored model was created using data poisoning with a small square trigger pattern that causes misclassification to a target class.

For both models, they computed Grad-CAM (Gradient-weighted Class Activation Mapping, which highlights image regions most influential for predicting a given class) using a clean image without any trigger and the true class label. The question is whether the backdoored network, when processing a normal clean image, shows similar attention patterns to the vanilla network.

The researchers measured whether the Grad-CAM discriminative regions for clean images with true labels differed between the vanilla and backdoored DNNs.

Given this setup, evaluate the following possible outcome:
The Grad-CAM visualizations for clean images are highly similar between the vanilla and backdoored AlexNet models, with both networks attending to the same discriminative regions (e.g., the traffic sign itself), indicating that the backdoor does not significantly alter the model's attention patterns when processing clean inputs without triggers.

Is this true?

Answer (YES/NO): NO